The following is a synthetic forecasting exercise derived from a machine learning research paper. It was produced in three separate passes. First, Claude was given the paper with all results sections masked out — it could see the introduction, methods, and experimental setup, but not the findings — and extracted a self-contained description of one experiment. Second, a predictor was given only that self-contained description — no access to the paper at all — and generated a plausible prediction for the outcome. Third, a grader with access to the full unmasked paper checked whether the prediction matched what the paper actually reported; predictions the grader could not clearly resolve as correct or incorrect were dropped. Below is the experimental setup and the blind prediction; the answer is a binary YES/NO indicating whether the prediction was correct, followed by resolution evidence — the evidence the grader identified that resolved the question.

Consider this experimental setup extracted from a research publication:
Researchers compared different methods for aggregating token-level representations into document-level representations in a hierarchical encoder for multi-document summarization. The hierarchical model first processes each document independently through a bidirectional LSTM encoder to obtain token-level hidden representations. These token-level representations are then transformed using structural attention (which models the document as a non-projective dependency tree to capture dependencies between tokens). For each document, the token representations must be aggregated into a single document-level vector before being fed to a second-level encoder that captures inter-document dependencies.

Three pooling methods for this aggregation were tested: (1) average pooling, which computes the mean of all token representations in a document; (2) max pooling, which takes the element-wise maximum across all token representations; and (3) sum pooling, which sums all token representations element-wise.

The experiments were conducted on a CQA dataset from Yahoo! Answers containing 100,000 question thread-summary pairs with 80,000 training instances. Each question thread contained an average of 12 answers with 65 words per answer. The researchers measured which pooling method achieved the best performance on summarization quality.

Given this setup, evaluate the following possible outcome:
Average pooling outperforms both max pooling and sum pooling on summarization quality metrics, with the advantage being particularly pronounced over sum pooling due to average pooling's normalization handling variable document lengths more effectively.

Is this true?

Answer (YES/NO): NO